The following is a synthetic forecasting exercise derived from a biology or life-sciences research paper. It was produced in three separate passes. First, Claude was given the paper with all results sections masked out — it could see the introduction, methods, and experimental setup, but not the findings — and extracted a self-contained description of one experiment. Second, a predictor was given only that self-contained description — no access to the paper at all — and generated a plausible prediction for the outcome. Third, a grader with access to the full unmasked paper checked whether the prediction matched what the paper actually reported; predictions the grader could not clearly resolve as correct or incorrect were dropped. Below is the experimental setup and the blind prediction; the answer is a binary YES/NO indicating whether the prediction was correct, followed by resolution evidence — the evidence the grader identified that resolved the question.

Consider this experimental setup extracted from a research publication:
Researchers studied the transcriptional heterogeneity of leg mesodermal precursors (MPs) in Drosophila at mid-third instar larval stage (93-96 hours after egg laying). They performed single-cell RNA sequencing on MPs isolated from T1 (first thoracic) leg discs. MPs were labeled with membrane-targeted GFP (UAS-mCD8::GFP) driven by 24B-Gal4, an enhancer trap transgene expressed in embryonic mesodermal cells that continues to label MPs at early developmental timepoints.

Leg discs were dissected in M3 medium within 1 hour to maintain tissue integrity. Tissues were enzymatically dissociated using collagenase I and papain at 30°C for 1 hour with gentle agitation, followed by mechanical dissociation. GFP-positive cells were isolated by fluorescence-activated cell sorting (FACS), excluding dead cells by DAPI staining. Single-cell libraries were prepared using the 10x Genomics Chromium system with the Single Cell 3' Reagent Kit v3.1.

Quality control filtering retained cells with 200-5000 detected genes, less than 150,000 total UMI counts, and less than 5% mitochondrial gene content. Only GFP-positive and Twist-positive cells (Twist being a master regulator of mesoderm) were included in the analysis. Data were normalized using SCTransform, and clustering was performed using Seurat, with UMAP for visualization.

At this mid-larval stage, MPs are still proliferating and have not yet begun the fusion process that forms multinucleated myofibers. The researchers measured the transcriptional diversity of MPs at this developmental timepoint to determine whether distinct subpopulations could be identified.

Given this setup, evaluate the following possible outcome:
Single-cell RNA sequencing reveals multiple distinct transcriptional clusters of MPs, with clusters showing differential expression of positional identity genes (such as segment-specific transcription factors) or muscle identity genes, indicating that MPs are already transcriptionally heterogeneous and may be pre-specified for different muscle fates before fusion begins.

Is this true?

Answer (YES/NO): YES